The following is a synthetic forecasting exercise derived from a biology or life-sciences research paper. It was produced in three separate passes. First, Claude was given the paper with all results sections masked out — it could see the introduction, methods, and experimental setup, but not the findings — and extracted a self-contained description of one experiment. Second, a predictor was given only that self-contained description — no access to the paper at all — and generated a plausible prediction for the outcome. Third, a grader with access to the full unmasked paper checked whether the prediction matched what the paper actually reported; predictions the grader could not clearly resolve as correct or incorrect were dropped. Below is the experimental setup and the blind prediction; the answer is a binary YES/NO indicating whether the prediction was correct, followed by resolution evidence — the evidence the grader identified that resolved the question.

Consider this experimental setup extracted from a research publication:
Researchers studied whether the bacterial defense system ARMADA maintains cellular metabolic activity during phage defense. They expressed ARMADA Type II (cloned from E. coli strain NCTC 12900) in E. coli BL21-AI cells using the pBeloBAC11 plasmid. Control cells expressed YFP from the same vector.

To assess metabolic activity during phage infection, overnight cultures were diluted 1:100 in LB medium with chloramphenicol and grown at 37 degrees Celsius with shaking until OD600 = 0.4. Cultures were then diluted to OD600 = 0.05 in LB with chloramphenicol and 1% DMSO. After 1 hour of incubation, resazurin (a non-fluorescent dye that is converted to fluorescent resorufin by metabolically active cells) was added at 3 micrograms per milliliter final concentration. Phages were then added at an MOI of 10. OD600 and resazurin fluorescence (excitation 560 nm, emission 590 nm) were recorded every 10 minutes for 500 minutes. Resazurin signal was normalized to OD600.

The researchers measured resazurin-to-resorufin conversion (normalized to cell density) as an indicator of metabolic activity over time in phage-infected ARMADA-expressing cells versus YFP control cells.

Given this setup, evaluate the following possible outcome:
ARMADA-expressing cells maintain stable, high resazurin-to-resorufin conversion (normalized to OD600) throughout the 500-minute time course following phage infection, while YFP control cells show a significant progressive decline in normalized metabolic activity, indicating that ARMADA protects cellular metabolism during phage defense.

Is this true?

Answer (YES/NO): NO